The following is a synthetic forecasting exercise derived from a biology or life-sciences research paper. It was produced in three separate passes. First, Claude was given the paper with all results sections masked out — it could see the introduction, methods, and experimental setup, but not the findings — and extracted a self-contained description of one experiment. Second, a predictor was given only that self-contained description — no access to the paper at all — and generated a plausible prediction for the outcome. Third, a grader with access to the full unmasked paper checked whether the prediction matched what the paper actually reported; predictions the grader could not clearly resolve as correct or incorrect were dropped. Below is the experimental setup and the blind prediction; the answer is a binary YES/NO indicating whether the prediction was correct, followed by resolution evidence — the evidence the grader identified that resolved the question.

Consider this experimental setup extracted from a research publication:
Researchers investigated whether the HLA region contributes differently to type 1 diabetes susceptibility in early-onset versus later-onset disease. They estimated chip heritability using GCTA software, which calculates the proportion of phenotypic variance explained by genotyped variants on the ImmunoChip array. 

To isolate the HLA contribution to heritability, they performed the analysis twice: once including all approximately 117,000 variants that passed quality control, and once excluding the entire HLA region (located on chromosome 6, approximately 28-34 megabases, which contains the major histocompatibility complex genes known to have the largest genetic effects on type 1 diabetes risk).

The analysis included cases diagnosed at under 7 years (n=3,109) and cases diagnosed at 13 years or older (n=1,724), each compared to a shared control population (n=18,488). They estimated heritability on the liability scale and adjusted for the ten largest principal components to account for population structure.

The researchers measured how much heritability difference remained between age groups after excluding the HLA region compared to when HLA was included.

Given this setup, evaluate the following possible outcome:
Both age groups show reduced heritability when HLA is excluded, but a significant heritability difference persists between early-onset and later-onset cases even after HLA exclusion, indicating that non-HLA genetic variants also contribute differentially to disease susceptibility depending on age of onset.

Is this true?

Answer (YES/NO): YES